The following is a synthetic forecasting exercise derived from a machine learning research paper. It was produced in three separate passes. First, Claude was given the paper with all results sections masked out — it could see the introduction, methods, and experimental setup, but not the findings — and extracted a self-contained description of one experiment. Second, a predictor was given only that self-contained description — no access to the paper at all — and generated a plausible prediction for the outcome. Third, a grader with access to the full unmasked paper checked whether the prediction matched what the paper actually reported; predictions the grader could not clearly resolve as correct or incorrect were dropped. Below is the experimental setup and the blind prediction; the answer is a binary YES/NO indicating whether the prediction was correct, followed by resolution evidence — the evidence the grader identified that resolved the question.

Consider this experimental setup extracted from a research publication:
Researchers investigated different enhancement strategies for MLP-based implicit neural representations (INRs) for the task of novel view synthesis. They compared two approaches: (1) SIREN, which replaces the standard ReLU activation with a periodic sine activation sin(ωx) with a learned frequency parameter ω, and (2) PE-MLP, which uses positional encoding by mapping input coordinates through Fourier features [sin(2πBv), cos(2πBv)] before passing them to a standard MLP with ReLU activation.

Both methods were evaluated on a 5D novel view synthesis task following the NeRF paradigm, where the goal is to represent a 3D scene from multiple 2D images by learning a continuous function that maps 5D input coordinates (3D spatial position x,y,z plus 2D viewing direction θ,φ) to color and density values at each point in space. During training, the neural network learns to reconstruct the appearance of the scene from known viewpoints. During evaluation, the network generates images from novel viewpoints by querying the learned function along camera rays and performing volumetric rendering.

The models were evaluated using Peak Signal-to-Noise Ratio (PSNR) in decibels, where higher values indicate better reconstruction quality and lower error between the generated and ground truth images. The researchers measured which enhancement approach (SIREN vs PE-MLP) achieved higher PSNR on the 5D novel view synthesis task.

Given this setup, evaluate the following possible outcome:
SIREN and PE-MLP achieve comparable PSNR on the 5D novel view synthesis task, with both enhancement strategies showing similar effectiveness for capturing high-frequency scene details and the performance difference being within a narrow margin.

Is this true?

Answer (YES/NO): NO